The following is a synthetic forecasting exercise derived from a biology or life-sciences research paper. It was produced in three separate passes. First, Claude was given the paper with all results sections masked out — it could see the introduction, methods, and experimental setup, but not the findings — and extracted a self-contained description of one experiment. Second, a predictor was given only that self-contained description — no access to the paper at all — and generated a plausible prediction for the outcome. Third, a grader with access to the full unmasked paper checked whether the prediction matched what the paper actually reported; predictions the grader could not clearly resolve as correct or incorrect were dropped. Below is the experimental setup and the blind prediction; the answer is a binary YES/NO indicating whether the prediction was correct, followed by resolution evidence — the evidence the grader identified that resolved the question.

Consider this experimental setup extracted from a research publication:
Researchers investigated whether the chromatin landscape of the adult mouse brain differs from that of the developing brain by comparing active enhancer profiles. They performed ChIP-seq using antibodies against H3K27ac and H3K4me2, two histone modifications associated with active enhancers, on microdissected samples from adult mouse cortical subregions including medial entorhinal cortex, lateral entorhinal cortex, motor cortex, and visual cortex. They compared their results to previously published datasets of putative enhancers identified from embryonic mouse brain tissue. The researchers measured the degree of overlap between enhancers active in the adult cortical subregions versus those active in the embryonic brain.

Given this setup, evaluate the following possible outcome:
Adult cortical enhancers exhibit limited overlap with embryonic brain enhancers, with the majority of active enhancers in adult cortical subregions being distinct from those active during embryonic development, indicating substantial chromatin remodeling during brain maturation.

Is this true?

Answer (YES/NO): YES